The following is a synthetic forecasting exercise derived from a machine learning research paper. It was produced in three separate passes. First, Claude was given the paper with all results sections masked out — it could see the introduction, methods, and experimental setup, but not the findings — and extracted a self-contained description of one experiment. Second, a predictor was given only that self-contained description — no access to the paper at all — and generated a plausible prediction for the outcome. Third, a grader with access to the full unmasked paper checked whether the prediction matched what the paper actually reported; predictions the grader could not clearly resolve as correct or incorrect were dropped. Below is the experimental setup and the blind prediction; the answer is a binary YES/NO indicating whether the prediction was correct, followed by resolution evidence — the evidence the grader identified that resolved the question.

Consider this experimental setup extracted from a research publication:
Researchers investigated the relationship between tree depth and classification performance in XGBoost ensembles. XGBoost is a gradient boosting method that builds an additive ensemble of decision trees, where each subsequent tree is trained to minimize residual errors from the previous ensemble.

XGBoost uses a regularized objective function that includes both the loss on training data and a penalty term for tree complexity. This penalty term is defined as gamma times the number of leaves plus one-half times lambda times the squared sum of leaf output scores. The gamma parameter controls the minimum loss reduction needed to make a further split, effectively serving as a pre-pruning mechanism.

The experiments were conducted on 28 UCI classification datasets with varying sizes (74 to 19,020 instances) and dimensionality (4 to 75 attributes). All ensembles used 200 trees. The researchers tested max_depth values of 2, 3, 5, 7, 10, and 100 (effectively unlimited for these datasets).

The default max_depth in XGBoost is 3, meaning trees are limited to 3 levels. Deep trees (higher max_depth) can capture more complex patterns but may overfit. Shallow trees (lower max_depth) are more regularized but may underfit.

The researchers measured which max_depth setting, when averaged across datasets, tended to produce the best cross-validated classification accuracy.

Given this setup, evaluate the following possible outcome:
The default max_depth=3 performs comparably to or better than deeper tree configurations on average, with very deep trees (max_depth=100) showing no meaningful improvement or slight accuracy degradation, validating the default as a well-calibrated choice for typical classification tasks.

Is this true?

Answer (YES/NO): NO